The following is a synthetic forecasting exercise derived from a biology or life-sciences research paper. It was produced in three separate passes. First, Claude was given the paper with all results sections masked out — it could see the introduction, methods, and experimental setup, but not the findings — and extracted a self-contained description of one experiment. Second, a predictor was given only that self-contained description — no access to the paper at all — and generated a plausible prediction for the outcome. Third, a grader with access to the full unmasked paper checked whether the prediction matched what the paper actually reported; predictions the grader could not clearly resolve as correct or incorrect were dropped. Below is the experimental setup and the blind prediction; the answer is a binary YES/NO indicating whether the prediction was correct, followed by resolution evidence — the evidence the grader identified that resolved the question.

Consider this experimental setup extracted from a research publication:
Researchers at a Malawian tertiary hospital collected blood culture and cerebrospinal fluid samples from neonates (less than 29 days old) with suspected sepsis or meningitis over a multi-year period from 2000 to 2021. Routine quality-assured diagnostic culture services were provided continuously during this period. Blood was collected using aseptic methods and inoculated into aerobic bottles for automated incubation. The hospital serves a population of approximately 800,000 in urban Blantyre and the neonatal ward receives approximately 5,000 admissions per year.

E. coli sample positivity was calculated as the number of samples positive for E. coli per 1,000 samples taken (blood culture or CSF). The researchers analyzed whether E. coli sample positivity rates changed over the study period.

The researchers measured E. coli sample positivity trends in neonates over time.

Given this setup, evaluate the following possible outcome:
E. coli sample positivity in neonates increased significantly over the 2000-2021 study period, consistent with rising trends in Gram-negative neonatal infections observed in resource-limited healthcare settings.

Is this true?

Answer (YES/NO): NO